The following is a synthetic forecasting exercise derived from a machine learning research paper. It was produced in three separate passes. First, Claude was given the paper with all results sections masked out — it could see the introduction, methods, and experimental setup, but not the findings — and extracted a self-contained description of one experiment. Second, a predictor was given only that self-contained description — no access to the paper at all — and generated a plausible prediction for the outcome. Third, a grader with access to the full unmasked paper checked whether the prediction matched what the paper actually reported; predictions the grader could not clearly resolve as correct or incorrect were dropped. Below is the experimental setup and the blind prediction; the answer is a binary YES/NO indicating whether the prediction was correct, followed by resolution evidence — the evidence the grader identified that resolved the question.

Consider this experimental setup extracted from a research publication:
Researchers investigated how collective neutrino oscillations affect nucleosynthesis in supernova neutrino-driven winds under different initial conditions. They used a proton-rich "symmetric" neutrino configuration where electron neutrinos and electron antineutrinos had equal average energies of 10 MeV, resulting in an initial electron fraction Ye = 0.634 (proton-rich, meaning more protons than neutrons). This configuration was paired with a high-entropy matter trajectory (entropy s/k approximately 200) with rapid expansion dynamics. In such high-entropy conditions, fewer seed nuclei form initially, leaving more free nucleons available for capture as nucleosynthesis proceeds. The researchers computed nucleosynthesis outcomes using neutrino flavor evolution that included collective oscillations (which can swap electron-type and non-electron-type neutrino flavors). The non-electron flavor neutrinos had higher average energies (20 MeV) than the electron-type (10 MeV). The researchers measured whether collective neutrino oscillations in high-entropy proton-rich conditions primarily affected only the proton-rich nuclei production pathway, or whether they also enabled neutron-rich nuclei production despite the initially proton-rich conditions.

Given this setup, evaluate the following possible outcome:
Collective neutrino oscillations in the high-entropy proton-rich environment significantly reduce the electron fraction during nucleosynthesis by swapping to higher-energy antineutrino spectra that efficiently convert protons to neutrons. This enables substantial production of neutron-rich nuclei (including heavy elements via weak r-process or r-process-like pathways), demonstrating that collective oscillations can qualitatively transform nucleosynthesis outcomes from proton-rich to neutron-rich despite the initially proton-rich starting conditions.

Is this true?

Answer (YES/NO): NO